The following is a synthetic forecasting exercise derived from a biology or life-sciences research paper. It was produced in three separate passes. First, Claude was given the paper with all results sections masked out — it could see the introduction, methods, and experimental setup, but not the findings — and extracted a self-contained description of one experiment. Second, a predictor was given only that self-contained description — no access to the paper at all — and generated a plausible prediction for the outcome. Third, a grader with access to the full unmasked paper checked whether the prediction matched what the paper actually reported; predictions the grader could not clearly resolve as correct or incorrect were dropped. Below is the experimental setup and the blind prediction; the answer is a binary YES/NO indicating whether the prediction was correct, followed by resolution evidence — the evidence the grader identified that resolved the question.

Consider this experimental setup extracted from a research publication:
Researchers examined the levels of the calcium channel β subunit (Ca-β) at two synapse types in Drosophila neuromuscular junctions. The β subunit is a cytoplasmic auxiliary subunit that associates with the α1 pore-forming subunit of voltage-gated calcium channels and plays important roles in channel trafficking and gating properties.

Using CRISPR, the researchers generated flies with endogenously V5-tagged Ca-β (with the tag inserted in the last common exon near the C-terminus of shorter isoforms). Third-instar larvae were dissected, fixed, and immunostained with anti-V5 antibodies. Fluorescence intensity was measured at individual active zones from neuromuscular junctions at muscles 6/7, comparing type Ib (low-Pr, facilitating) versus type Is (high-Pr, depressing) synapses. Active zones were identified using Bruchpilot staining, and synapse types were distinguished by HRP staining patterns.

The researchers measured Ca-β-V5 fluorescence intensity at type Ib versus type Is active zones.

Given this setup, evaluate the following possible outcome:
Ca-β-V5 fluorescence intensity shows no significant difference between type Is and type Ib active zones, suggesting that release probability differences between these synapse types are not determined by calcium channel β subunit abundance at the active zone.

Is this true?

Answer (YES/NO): YES